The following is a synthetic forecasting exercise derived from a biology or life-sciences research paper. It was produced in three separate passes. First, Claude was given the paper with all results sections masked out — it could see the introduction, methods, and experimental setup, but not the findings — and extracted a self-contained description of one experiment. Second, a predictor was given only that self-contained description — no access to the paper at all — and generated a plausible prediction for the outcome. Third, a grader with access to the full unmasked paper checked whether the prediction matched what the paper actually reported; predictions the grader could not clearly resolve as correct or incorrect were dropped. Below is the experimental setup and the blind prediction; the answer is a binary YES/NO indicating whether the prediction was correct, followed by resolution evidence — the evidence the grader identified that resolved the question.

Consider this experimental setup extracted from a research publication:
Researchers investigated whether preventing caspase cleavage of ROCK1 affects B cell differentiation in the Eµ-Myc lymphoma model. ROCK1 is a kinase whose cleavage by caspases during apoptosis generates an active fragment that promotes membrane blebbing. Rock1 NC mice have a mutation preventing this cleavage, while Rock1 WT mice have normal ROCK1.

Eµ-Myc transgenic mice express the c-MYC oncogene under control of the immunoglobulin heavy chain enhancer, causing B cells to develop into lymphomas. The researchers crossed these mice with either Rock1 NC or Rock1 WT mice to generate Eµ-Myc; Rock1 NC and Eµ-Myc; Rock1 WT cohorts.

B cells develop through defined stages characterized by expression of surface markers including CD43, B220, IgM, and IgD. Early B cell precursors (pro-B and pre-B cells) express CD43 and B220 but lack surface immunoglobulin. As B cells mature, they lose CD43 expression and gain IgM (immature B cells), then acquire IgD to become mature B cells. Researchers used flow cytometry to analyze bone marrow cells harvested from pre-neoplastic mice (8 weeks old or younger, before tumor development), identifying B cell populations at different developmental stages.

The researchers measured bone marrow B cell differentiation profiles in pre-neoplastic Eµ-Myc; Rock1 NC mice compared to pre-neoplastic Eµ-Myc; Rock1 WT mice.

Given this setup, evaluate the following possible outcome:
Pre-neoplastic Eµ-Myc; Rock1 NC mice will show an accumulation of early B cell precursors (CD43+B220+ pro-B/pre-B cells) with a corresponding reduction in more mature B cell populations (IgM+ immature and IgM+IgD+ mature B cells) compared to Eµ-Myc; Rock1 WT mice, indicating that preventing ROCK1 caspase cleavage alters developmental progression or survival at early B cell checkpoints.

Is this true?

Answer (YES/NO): NO